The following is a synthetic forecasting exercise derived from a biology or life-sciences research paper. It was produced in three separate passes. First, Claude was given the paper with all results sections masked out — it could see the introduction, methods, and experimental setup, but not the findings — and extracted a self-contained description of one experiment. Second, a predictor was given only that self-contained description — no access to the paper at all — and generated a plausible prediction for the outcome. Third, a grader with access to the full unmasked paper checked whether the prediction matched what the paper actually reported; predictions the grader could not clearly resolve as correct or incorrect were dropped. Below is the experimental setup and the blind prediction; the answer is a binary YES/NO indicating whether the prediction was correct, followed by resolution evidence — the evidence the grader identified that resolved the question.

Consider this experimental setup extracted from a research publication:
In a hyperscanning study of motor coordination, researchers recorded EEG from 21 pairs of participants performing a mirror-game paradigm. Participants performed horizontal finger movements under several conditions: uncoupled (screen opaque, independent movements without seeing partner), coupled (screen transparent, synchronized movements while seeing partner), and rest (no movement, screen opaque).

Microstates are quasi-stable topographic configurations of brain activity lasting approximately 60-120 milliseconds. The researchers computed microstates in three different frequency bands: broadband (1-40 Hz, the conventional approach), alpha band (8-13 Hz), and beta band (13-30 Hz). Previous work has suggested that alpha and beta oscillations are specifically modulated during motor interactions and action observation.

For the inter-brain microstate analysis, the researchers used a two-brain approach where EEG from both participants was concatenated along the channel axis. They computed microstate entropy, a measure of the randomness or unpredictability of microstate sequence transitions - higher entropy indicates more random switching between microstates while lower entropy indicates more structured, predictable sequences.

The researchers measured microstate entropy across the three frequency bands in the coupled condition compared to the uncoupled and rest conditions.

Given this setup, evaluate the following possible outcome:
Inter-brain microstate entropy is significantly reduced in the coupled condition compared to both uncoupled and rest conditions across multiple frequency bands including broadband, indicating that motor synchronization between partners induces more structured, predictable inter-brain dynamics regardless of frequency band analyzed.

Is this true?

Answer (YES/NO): NO